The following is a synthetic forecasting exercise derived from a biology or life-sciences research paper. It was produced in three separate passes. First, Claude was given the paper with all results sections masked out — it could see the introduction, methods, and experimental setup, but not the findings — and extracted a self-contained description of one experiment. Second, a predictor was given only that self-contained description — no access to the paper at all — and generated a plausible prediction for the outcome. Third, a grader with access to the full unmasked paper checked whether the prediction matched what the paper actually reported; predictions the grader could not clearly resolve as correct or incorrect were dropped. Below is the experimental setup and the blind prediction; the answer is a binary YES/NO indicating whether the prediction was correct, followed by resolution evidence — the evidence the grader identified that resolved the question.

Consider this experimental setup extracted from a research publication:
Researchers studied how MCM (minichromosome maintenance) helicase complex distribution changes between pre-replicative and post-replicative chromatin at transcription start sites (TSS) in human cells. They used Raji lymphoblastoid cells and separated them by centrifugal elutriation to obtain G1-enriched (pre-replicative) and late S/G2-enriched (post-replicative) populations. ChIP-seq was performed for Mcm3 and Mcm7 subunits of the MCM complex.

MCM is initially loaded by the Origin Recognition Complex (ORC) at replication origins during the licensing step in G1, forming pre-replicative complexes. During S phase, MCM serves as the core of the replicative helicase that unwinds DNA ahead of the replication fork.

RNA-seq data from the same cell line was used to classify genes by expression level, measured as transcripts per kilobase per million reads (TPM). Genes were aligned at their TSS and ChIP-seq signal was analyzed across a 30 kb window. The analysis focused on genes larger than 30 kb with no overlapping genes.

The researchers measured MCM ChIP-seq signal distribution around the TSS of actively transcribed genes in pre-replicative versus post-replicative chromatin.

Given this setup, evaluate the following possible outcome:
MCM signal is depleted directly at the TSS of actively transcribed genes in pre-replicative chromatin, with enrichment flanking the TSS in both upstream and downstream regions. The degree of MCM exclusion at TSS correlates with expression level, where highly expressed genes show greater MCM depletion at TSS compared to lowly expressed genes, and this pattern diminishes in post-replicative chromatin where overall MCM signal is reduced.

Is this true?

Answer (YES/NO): NO